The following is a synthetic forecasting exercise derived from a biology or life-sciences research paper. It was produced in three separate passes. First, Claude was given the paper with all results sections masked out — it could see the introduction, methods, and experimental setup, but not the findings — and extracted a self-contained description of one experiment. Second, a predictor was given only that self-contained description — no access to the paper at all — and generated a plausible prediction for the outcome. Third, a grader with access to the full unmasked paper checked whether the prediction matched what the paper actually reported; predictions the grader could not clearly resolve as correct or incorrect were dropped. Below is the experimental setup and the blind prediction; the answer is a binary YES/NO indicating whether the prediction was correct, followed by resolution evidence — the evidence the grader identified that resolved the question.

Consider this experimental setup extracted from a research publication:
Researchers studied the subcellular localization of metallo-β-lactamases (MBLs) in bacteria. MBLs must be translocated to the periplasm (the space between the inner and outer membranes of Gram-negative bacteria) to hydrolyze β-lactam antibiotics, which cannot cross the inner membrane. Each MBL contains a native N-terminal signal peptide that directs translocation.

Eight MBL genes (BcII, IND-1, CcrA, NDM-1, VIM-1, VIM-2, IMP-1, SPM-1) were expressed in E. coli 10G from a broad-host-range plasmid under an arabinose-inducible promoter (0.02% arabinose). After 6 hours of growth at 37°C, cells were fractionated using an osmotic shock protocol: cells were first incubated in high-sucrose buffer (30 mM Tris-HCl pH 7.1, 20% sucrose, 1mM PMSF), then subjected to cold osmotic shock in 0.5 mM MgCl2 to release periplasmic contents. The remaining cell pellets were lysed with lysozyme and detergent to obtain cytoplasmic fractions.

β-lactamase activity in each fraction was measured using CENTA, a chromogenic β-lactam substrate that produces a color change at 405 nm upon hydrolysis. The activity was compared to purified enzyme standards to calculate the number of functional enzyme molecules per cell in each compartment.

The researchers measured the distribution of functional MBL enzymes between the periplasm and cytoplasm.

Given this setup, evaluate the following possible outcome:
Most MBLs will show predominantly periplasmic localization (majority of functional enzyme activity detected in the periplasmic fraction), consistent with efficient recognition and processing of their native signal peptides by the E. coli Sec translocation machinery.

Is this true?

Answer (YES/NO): NO